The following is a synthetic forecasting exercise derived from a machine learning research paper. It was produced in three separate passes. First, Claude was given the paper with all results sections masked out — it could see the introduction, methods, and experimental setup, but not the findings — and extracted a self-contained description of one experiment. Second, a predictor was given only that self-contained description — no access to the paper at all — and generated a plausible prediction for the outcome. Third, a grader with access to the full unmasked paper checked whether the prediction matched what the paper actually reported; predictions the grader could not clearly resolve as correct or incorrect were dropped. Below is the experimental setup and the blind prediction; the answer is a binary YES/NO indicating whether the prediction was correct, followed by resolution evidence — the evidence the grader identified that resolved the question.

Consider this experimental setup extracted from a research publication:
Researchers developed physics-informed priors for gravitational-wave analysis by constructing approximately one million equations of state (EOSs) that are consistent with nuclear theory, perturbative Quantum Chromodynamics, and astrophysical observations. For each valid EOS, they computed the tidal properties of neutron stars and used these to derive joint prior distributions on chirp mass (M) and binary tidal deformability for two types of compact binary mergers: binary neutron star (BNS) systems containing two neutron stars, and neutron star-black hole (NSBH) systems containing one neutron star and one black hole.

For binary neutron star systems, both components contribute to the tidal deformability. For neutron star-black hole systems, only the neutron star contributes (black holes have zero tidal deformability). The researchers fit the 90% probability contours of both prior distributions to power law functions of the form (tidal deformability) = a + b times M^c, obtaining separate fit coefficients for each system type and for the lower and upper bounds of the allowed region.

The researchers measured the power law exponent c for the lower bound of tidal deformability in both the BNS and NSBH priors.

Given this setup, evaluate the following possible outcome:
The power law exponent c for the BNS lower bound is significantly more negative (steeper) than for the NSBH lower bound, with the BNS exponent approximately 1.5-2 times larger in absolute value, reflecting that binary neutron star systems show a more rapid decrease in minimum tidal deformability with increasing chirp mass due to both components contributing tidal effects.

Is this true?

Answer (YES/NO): NO